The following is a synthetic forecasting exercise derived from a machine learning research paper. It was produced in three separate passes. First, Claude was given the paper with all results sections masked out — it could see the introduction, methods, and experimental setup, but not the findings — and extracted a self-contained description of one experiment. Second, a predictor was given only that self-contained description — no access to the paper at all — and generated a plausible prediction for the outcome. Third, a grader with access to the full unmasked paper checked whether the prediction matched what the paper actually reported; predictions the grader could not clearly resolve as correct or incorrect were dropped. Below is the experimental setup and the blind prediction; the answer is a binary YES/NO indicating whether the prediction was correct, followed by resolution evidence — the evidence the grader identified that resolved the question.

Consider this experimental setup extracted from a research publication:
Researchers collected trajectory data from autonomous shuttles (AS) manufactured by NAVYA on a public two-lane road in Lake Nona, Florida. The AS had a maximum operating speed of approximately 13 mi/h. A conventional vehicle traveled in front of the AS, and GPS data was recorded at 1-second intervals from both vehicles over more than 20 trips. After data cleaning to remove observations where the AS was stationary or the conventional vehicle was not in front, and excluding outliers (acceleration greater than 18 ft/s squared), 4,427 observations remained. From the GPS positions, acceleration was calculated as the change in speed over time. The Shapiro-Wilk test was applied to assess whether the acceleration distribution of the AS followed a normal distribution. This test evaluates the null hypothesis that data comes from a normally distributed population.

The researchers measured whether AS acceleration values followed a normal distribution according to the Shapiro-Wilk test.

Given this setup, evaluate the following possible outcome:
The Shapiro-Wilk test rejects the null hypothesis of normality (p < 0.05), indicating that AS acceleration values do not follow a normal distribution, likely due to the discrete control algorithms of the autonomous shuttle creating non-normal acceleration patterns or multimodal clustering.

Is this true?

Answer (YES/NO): YES